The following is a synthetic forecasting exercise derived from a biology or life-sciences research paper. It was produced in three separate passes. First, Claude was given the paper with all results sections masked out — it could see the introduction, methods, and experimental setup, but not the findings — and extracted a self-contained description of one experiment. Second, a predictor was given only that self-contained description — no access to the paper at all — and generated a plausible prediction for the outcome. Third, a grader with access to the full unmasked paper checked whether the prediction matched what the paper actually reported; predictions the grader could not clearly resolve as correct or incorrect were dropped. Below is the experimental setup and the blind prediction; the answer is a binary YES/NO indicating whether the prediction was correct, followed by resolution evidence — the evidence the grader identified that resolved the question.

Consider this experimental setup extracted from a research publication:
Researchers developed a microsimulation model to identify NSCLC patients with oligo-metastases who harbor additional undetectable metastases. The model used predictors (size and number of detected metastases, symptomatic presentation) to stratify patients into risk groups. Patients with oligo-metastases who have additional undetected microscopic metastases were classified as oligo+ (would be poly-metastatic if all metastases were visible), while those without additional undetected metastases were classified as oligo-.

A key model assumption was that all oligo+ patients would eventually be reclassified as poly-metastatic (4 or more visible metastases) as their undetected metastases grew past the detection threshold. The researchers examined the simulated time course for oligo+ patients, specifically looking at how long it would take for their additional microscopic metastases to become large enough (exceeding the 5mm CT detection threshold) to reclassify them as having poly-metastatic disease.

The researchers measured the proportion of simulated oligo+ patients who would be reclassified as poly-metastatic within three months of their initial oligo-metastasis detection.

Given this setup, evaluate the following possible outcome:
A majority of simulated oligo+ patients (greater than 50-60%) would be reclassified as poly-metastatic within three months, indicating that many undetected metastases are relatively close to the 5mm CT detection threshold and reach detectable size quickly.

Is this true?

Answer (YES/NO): YES